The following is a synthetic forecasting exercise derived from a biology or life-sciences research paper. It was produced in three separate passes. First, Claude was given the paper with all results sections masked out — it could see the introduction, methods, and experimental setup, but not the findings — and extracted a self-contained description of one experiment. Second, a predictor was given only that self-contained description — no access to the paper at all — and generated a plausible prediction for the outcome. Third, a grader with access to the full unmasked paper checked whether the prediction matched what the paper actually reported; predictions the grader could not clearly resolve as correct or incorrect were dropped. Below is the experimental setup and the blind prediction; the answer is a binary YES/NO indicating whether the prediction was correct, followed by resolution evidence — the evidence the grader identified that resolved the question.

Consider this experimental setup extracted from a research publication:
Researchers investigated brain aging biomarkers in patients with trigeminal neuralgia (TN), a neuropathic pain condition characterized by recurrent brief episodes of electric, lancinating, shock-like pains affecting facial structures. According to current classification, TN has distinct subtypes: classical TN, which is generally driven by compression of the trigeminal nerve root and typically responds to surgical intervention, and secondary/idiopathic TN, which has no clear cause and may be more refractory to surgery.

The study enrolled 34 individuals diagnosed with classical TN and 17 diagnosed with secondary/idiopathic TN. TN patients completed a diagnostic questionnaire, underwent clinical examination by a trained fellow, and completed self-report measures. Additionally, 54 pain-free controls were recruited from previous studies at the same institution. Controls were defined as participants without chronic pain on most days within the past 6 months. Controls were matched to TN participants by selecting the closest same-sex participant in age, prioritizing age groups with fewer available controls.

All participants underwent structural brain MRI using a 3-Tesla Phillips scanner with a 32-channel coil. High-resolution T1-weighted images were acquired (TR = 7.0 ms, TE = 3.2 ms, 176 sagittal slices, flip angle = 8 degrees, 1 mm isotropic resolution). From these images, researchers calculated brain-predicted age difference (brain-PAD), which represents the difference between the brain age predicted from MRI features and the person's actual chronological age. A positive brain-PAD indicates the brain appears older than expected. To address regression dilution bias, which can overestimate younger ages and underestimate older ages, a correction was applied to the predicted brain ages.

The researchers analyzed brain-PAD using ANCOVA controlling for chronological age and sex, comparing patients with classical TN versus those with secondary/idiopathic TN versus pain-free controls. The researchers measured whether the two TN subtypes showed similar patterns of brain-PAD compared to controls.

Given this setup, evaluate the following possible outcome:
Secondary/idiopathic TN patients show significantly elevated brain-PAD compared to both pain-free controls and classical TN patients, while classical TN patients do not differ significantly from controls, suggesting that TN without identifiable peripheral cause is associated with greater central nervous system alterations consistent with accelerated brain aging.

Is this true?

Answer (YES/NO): NO